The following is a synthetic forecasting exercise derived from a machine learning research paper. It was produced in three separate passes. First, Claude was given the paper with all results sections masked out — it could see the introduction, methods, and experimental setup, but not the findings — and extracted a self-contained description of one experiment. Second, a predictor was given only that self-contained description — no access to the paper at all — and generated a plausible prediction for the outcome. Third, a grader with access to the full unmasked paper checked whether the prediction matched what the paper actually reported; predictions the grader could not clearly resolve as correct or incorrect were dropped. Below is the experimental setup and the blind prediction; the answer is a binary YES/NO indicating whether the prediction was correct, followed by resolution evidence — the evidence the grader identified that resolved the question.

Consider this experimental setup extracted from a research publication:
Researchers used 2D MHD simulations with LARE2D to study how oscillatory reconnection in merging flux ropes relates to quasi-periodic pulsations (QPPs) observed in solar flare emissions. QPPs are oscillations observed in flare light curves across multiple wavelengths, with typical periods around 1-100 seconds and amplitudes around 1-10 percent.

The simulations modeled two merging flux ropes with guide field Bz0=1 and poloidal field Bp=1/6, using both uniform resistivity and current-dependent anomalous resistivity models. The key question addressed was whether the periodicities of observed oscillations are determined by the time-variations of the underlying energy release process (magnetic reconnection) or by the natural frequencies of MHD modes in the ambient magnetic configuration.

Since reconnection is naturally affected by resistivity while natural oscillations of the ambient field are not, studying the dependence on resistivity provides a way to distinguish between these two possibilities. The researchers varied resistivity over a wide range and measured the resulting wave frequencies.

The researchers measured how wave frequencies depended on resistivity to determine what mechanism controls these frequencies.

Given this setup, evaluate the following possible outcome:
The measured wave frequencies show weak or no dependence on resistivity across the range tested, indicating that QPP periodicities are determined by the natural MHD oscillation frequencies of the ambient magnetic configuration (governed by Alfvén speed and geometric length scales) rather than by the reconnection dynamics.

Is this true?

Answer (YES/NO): YES